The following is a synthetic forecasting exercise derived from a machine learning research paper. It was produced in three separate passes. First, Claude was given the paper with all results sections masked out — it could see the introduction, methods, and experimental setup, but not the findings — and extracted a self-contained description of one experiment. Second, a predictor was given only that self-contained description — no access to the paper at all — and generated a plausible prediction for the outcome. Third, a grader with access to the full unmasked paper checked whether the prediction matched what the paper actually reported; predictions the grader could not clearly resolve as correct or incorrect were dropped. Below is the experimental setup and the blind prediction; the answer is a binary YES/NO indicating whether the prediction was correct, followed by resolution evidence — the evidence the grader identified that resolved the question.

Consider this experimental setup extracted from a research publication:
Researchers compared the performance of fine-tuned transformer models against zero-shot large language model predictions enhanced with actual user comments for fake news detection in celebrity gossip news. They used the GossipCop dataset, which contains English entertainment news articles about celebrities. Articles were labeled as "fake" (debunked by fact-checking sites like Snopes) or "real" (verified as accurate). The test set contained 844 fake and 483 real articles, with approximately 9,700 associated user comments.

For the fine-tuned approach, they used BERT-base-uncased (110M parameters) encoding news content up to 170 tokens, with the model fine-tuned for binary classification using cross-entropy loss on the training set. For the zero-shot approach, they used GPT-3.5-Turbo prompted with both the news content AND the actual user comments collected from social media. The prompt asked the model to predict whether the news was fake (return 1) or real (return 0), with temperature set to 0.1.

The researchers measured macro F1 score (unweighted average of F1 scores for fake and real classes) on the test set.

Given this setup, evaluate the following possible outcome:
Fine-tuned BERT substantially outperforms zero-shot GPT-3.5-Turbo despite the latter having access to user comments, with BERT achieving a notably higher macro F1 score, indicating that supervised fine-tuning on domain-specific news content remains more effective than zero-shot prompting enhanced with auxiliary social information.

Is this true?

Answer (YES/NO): YES